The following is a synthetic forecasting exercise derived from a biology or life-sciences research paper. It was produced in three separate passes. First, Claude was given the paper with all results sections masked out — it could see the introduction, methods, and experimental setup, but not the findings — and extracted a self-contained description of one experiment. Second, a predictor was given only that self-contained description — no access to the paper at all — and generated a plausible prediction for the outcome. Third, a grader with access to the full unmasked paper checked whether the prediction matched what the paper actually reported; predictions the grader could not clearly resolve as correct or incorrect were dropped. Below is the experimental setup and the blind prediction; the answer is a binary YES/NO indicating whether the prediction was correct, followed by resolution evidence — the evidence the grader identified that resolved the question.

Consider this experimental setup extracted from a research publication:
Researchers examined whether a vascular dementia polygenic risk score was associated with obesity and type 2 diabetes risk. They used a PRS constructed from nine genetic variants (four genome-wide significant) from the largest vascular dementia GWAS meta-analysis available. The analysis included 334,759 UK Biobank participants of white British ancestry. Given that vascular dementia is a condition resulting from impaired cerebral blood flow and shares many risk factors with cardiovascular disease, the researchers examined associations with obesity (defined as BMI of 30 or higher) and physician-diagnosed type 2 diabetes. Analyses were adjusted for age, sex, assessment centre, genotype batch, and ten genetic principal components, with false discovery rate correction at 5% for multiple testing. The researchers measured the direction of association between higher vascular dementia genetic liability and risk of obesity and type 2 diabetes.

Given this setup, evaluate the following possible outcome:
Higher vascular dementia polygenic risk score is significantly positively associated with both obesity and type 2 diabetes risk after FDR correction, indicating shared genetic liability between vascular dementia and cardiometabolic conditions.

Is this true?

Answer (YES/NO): NO